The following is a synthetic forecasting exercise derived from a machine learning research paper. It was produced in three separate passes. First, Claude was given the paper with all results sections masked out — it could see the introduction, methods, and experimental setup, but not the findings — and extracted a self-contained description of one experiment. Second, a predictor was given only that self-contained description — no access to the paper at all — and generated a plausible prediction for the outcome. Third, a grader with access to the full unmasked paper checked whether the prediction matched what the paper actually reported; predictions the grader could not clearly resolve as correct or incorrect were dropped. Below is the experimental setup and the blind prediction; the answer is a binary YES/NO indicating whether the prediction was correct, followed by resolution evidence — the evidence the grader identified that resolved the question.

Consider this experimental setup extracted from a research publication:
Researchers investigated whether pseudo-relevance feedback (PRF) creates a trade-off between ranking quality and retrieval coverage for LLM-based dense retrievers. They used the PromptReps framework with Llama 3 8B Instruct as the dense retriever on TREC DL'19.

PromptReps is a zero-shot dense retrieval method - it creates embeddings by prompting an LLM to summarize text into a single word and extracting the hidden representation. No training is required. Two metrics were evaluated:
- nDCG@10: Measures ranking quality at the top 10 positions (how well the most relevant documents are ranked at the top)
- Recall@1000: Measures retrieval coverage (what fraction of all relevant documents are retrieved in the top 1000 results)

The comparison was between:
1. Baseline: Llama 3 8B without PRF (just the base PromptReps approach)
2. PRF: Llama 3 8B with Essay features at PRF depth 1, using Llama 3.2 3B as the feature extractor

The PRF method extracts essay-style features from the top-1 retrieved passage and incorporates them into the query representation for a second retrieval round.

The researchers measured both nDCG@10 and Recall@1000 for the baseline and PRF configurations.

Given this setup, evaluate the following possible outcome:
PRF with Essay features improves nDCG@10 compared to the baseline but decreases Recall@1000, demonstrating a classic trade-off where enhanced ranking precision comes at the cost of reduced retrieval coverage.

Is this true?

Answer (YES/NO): YES